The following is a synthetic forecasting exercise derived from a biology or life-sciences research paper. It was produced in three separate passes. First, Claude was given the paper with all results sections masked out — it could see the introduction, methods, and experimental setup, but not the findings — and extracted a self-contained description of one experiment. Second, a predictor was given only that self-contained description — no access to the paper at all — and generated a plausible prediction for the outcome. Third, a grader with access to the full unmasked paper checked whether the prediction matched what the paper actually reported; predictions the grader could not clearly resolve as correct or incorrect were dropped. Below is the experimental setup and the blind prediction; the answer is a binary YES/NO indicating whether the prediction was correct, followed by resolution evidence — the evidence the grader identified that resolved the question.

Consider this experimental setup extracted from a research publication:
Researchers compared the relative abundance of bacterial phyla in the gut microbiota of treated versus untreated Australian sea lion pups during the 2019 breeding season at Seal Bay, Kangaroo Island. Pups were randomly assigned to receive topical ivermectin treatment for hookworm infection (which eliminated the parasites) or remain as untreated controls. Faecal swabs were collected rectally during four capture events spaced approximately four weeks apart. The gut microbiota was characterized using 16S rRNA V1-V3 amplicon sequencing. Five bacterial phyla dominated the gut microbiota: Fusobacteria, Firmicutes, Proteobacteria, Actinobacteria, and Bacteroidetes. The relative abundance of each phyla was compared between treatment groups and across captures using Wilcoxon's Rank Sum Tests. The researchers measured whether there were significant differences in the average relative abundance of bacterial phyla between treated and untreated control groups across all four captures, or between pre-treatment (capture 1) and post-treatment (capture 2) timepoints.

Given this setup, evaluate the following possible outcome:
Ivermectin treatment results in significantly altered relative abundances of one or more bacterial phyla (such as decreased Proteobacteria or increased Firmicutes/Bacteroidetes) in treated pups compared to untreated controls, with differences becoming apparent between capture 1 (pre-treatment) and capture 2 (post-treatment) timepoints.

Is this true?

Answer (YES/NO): NO